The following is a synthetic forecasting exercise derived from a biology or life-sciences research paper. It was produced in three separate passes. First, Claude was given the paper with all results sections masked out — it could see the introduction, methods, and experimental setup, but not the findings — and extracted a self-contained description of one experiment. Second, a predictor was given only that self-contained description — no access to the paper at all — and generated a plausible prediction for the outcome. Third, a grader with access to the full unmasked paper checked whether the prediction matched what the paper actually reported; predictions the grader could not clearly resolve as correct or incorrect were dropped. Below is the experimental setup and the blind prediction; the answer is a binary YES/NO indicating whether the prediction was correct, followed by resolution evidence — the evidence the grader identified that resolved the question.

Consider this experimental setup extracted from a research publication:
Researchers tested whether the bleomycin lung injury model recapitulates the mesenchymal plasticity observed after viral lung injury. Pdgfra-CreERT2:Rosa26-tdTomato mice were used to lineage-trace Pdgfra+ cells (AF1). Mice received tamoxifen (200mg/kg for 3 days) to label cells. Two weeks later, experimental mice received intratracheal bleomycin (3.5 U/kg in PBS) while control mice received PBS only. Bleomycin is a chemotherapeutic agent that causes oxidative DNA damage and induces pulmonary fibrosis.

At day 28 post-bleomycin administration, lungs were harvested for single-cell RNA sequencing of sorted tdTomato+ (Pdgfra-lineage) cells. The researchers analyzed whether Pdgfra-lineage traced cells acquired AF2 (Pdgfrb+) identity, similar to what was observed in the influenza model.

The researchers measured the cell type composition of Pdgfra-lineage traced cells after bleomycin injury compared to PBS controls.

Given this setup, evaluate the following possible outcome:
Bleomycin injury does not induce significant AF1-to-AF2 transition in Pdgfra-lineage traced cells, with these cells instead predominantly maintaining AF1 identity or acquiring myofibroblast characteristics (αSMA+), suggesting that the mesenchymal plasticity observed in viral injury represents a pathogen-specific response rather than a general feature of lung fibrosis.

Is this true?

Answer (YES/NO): NO